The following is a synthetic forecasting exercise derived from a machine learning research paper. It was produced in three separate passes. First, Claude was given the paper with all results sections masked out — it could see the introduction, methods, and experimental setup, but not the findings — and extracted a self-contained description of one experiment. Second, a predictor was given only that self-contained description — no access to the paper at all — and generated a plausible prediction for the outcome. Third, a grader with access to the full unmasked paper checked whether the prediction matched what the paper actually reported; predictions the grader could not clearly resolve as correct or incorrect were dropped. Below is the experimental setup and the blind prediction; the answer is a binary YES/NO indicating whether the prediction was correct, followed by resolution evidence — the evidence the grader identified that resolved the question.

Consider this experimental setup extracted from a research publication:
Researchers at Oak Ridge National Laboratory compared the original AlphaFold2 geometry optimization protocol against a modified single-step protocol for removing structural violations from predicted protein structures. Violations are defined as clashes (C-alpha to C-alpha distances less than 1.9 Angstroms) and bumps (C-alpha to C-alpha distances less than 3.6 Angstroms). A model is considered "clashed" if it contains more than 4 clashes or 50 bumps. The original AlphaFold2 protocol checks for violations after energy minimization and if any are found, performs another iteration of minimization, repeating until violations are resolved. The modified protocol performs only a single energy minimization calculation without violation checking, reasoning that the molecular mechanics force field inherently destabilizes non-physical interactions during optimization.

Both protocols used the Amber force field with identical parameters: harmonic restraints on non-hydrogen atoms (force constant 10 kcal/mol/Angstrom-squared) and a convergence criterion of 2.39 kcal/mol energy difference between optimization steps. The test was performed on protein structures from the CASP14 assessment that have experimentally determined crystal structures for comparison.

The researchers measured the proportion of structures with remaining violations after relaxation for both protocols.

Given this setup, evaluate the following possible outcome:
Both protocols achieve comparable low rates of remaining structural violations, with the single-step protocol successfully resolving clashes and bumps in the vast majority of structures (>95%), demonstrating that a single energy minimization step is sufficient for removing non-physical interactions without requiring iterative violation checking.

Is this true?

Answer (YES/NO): NO